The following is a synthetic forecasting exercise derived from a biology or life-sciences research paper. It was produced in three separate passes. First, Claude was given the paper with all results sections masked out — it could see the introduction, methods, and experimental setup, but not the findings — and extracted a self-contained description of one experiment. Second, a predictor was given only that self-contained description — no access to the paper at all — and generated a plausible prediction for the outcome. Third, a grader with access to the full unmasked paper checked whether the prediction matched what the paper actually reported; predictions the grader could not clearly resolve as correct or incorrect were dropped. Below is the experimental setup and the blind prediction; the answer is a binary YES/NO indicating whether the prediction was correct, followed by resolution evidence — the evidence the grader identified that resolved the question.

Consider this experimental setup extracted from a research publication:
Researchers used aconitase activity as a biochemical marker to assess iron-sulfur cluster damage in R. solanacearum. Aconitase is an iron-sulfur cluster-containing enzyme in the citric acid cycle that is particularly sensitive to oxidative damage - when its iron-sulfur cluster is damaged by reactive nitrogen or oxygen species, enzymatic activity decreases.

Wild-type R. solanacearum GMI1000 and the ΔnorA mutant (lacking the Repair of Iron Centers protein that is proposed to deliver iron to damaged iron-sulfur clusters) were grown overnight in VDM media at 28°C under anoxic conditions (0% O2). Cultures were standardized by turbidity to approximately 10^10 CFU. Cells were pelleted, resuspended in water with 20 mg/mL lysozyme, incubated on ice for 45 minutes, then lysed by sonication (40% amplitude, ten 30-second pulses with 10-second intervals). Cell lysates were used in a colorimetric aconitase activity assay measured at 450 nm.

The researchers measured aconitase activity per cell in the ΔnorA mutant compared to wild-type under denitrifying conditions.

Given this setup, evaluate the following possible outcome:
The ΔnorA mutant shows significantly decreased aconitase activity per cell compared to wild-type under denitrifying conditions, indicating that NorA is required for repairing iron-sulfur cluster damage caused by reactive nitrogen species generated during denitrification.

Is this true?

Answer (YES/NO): NO